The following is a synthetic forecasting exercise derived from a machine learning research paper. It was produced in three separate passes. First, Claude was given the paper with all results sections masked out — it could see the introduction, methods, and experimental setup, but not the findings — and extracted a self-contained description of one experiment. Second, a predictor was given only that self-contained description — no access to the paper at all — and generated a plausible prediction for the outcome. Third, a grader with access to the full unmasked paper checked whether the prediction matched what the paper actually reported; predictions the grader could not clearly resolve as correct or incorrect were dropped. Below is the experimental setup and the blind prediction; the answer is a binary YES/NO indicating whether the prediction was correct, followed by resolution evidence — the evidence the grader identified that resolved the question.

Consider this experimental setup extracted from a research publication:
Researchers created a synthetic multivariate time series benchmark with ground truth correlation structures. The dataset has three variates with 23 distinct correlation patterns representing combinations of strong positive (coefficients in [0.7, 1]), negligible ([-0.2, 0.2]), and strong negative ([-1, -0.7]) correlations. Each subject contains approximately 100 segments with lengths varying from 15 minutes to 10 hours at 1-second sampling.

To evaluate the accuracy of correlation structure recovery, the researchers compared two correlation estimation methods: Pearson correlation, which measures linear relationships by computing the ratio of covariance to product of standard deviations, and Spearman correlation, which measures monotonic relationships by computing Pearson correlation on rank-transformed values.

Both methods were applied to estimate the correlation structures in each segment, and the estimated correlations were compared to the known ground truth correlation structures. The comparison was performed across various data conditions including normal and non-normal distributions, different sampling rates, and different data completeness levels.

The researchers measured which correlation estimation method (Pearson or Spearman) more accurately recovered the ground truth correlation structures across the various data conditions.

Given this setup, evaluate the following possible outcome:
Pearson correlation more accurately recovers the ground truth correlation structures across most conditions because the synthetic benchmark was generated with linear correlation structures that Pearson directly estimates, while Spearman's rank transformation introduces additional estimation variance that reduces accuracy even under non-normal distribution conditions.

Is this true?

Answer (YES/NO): NO